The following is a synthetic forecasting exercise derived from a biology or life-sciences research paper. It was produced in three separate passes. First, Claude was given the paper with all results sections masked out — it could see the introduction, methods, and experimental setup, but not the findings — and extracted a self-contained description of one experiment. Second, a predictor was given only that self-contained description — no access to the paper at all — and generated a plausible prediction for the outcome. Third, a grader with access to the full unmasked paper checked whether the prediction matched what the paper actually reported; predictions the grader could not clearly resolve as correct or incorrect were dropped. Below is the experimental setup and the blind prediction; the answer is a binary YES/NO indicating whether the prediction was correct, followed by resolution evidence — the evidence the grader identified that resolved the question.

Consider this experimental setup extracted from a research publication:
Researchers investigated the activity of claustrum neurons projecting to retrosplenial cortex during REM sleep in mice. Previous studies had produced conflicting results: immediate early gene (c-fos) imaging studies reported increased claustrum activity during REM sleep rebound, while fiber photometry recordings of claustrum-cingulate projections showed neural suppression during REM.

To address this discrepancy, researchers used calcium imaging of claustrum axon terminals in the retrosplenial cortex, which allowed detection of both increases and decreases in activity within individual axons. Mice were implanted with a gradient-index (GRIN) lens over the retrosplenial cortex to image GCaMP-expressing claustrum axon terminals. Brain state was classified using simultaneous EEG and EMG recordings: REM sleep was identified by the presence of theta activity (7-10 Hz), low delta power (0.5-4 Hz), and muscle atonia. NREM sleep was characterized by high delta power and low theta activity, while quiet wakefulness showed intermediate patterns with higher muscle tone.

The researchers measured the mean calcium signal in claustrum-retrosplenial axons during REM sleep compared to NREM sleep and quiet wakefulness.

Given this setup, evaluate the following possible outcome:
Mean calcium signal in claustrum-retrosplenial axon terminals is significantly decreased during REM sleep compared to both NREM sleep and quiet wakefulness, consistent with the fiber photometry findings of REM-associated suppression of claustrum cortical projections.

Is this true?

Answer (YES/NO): YES